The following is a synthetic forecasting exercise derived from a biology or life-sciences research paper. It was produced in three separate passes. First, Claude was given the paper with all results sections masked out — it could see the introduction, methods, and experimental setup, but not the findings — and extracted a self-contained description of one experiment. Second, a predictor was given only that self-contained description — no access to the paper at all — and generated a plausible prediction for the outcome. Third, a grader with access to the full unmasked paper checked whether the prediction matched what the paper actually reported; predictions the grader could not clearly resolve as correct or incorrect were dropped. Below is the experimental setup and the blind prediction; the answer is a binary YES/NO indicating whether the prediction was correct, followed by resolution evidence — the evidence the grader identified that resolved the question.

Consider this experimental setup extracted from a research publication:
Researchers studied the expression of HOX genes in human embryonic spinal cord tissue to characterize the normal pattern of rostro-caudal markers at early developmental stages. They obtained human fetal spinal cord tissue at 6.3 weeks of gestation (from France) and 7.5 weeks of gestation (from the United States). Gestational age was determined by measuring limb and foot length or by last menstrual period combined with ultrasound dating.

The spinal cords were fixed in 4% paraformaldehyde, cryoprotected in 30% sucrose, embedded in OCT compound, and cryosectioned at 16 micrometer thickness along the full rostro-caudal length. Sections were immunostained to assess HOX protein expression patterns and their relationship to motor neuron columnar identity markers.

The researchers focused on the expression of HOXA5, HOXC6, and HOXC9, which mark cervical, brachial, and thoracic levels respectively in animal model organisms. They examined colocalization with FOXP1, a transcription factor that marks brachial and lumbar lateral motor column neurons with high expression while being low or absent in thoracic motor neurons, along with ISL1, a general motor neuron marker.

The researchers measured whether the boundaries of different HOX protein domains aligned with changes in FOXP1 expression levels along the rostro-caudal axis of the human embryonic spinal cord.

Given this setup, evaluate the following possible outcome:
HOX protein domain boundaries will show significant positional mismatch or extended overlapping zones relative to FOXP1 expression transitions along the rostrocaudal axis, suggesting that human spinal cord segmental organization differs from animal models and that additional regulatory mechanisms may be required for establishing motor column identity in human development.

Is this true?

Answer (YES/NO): NO